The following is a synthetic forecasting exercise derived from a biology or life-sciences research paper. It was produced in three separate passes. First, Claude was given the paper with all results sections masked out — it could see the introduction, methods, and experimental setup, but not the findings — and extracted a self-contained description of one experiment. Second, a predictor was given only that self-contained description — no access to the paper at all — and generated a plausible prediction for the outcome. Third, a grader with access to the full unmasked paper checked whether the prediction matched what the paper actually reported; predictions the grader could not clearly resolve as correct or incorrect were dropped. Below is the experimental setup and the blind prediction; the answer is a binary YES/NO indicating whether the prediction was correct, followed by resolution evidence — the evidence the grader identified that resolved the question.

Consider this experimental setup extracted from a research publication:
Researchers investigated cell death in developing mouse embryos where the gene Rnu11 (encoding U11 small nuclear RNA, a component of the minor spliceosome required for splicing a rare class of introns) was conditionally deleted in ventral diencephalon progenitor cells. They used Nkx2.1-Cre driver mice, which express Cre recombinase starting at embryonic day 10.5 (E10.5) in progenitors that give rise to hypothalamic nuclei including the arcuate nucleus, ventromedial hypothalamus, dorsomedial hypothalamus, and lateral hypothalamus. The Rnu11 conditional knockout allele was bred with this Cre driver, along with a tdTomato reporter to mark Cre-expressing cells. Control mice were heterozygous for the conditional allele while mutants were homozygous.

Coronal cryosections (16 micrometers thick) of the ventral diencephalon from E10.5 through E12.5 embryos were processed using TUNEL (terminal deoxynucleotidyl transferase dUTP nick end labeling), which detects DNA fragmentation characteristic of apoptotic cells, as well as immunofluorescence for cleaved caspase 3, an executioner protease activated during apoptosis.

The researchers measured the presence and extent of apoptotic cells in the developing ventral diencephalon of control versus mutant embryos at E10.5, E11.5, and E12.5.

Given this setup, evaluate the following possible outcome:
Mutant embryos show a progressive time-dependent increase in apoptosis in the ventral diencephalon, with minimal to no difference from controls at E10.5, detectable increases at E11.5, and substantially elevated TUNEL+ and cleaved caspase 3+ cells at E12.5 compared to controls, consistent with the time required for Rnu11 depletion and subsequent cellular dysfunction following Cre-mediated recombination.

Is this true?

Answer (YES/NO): YES